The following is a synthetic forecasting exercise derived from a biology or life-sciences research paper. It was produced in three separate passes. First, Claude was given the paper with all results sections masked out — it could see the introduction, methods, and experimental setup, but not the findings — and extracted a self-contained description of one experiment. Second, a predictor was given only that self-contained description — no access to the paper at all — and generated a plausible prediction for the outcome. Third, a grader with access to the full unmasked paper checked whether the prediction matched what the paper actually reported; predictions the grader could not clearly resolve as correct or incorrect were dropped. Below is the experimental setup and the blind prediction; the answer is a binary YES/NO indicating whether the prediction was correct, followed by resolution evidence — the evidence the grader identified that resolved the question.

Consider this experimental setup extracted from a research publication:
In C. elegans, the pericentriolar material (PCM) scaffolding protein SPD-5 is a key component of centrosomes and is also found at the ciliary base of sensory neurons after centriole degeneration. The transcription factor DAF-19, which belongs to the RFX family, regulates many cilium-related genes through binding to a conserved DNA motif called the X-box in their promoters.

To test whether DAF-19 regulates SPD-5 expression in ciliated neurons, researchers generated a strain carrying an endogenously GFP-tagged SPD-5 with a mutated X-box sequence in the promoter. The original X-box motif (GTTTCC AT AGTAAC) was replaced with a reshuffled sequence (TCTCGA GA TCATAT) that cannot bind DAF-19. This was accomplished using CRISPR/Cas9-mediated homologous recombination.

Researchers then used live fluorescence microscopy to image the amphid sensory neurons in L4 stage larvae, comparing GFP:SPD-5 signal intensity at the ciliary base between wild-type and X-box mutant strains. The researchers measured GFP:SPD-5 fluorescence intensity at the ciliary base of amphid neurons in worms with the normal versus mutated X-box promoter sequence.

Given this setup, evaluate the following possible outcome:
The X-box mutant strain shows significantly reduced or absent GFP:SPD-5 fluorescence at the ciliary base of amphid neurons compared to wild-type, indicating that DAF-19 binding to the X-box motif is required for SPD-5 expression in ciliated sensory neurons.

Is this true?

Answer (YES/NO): YES